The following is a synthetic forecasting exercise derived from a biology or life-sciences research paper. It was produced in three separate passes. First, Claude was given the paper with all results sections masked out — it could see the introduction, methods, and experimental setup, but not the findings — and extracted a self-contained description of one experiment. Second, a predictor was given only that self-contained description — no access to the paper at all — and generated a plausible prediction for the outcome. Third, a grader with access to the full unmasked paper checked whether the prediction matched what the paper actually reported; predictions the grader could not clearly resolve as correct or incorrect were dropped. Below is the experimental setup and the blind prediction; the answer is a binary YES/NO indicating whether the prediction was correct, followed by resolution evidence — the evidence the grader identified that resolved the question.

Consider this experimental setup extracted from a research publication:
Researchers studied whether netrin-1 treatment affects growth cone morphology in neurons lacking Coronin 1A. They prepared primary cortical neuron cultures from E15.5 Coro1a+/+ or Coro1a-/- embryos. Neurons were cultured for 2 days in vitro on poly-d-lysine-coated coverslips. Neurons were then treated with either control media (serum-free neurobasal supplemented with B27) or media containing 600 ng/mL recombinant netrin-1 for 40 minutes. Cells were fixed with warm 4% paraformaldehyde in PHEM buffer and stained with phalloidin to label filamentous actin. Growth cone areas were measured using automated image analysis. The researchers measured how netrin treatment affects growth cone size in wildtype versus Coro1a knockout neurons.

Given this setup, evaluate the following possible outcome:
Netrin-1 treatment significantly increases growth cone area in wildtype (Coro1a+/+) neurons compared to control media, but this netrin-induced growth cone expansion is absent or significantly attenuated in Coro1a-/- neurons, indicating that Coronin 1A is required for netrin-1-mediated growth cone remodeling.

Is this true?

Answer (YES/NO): YES